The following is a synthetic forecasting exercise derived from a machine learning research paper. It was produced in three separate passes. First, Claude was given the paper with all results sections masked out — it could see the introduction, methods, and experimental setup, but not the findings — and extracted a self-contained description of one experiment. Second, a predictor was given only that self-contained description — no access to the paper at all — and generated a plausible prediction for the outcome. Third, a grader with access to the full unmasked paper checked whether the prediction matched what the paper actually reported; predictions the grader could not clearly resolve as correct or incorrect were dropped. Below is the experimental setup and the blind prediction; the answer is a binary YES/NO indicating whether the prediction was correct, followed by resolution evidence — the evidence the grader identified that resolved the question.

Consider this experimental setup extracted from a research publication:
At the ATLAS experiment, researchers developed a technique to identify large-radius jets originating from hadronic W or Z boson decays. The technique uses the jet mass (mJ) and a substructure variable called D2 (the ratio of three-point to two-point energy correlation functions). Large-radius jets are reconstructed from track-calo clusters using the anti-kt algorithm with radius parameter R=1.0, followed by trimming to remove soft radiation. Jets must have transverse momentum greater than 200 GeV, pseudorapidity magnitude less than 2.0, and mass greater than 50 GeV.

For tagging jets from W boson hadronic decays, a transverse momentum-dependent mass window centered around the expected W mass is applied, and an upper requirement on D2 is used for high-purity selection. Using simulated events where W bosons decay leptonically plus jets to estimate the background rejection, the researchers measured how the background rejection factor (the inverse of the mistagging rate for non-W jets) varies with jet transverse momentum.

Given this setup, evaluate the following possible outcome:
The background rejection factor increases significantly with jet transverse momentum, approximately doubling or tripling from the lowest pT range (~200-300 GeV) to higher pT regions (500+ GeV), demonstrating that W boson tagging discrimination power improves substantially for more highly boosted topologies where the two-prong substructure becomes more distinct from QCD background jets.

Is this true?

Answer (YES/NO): NO